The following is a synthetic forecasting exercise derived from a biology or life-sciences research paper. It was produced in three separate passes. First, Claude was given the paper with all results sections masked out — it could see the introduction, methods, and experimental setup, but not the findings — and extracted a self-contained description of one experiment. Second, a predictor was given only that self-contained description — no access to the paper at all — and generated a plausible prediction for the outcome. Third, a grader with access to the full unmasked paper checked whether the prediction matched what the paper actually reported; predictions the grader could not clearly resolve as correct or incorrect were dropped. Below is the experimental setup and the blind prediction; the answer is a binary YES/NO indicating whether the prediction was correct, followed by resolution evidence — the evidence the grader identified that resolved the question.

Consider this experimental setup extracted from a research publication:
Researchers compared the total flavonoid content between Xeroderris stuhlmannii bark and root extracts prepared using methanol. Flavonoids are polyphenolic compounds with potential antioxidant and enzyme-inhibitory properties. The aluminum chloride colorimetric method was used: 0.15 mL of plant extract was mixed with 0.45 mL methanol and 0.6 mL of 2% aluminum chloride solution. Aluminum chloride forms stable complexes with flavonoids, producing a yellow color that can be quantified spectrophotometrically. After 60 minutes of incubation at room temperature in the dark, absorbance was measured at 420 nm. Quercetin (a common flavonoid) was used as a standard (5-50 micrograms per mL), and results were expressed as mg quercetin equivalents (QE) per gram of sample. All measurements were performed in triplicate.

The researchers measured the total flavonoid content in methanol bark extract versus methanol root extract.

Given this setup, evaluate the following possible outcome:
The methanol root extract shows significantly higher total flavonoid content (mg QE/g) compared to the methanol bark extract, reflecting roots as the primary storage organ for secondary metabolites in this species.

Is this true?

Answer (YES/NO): NO